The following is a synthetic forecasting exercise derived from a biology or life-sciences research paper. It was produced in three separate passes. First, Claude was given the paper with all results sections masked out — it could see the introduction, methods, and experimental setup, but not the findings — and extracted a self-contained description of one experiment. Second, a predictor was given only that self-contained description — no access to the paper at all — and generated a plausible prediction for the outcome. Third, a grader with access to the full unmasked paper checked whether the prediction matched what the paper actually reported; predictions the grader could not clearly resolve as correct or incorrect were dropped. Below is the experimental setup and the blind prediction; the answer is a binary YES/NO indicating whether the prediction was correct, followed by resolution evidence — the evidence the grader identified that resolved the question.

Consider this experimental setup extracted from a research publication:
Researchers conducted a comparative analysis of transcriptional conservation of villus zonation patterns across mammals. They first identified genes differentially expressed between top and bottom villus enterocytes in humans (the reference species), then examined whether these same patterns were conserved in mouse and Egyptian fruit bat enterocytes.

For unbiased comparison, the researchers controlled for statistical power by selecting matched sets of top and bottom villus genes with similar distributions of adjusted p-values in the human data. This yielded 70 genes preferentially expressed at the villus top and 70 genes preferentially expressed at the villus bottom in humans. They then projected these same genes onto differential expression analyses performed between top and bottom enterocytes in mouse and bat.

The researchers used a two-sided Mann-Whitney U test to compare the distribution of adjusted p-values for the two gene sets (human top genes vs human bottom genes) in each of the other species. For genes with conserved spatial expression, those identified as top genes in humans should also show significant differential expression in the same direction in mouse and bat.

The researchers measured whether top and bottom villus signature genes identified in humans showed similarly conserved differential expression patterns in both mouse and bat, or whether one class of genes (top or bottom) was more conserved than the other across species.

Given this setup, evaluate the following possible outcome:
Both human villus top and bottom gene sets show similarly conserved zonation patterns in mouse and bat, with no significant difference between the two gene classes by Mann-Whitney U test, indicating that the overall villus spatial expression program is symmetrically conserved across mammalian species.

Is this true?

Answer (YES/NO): NO